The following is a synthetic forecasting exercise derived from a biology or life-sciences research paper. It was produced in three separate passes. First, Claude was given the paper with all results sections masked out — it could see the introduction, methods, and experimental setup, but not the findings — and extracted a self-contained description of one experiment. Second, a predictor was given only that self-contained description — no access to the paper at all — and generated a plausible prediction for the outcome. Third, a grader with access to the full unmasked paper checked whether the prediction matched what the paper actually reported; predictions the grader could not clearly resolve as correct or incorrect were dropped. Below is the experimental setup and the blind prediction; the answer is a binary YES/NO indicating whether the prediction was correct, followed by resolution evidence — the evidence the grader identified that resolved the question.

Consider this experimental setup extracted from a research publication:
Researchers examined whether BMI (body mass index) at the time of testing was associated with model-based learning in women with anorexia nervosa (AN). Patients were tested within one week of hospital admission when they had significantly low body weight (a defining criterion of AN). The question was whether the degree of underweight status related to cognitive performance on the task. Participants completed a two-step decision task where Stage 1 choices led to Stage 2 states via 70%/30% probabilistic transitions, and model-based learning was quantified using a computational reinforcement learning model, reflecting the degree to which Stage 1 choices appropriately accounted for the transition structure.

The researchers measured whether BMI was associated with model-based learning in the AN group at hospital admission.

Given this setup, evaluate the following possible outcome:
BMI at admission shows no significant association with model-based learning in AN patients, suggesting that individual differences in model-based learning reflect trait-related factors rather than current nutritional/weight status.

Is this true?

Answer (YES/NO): YES